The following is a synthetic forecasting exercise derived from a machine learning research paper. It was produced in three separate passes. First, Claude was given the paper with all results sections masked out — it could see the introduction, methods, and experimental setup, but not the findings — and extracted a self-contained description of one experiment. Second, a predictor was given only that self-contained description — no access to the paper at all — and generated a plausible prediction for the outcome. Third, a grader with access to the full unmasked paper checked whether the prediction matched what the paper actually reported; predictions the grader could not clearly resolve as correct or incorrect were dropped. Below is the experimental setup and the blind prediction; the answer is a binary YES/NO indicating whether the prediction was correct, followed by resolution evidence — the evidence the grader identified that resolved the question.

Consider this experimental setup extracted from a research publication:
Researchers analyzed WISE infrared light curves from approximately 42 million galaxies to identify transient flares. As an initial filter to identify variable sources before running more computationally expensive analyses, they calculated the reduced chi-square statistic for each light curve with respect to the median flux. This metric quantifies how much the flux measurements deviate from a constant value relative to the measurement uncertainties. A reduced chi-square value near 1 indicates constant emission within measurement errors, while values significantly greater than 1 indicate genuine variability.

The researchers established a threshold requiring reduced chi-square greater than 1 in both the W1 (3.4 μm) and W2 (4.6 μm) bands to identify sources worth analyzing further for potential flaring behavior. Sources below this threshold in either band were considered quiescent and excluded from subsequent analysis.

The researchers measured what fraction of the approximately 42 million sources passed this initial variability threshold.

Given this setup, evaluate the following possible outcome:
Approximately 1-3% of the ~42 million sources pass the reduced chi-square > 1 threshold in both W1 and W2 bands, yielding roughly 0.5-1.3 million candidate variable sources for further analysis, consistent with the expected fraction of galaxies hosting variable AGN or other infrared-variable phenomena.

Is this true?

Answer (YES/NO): NO